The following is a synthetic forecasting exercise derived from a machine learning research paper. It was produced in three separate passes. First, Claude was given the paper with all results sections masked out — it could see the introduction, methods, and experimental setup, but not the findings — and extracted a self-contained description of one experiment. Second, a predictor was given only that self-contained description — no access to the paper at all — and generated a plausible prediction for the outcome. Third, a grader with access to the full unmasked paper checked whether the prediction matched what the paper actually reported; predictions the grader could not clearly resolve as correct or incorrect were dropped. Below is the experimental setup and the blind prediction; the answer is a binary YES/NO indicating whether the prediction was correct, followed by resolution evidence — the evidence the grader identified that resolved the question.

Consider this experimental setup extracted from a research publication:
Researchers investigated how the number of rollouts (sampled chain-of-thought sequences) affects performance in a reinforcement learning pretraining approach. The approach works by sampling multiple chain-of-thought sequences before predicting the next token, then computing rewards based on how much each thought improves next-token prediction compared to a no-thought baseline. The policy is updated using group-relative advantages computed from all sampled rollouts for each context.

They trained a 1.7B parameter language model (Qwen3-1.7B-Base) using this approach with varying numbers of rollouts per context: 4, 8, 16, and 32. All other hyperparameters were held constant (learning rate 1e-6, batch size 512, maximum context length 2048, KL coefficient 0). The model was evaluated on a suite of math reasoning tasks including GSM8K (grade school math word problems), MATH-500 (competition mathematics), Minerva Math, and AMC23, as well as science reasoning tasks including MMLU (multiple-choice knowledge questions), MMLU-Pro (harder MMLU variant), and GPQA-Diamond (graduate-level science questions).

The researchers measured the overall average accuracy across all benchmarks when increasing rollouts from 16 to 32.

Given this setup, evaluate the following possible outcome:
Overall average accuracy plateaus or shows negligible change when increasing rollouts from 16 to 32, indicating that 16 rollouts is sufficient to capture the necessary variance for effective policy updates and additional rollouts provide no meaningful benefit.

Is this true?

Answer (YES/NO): NO